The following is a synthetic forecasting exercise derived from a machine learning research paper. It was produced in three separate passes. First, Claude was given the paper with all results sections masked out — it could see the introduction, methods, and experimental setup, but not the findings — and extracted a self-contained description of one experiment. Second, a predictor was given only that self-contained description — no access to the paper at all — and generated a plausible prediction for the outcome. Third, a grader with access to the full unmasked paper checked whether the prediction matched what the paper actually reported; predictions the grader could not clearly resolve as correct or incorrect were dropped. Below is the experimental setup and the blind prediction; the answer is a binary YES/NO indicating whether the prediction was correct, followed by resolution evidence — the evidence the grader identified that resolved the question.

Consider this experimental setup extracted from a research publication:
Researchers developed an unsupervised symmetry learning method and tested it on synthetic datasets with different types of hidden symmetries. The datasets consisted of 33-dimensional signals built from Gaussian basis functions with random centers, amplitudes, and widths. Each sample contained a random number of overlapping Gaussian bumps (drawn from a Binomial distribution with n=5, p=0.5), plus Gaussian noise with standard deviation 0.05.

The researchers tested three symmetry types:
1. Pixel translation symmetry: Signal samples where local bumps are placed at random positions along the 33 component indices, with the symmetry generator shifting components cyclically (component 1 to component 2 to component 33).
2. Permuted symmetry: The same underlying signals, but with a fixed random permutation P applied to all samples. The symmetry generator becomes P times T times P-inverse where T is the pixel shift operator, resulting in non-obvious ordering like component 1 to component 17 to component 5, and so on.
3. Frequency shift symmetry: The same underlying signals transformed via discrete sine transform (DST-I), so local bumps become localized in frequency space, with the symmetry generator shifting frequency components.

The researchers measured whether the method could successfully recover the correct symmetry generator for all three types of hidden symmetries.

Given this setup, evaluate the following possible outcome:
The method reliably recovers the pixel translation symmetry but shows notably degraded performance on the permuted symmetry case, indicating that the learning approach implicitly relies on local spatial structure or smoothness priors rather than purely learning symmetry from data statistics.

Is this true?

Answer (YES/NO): NO